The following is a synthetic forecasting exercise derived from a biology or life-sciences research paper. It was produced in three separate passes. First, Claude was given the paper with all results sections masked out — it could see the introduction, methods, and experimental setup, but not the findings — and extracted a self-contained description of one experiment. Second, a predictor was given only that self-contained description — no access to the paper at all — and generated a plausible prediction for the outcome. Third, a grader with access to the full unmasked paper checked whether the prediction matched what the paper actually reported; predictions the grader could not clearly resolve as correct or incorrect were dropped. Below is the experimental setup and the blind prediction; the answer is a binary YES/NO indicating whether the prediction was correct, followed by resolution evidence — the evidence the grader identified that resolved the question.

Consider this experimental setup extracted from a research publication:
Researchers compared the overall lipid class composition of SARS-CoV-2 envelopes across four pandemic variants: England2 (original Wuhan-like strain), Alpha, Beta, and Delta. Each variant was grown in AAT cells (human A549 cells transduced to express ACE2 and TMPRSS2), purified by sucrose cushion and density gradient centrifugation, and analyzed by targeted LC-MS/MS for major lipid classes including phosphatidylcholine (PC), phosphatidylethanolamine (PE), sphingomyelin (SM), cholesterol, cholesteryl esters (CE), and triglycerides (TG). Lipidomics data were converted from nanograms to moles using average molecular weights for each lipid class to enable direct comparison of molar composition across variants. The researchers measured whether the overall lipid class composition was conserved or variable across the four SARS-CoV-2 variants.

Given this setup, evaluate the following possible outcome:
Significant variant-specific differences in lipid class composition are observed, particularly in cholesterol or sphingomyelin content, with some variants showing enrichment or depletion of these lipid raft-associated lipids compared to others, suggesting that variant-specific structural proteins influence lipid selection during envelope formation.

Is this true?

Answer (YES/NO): NO